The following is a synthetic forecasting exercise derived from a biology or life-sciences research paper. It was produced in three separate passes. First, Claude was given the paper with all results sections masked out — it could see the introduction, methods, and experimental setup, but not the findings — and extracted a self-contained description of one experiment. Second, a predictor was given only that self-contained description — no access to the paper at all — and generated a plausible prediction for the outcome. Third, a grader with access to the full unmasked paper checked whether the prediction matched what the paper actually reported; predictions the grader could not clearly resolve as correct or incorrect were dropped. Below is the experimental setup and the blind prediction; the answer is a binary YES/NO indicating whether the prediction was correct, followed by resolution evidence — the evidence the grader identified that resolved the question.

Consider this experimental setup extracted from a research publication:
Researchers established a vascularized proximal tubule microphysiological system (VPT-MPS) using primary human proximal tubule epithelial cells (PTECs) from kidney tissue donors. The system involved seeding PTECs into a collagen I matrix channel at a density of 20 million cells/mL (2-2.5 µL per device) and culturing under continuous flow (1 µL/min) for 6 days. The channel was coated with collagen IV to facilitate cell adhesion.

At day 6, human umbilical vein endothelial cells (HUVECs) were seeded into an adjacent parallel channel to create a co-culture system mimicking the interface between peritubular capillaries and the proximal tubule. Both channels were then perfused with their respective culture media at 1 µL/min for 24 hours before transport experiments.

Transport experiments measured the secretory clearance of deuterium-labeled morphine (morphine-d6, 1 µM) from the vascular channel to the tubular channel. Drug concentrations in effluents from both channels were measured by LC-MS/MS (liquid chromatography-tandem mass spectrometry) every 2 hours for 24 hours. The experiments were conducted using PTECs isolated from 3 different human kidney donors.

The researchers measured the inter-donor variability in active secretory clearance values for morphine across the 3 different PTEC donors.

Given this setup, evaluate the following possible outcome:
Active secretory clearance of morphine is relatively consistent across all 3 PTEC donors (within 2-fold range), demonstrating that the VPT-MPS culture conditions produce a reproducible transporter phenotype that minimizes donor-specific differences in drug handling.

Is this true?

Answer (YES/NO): NO